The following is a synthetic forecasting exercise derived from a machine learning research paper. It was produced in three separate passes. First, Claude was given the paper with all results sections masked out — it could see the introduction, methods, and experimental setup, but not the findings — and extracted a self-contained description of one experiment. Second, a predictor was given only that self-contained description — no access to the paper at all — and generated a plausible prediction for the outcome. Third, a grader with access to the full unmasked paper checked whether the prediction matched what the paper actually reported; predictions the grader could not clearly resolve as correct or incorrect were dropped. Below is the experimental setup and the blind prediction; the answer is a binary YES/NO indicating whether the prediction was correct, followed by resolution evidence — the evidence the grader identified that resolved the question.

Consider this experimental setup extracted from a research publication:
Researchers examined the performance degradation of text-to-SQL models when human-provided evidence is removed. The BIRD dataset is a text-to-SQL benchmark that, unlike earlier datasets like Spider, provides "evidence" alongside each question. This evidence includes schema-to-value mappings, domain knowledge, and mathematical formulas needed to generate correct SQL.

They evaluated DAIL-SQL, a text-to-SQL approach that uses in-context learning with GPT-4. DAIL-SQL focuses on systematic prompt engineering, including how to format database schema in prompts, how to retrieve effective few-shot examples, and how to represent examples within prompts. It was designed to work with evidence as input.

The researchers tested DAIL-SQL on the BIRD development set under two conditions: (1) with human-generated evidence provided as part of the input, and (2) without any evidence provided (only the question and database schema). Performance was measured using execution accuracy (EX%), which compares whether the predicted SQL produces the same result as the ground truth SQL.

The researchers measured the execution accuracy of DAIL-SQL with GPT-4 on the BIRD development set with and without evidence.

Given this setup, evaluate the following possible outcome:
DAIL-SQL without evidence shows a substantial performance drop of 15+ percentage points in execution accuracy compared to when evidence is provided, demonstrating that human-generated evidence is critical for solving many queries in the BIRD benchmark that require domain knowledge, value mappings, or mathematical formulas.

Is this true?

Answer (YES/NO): YES